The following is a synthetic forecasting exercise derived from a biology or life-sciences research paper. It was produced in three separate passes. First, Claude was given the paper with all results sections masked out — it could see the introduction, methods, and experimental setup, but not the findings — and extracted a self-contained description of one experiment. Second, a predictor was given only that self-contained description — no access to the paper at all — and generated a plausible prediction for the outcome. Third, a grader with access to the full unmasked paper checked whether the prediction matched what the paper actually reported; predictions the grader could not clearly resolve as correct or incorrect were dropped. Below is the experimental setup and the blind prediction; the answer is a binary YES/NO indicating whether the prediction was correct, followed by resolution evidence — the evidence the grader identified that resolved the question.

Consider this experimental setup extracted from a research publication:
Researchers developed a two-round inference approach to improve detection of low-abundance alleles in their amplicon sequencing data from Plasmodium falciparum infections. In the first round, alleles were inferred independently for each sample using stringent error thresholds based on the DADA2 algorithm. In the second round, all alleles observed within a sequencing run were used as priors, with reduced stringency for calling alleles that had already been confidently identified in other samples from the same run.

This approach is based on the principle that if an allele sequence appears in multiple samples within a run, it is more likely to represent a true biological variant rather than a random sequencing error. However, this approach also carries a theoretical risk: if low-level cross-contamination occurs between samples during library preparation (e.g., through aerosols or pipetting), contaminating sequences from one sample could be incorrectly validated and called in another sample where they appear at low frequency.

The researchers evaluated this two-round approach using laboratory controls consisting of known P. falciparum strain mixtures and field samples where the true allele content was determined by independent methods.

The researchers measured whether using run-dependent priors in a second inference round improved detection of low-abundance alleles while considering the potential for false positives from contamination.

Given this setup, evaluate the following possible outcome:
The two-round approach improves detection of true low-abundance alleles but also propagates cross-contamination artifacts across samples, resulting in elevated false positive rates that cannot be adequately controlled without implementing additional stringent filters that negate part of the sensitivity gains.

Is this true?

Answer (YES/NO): NO